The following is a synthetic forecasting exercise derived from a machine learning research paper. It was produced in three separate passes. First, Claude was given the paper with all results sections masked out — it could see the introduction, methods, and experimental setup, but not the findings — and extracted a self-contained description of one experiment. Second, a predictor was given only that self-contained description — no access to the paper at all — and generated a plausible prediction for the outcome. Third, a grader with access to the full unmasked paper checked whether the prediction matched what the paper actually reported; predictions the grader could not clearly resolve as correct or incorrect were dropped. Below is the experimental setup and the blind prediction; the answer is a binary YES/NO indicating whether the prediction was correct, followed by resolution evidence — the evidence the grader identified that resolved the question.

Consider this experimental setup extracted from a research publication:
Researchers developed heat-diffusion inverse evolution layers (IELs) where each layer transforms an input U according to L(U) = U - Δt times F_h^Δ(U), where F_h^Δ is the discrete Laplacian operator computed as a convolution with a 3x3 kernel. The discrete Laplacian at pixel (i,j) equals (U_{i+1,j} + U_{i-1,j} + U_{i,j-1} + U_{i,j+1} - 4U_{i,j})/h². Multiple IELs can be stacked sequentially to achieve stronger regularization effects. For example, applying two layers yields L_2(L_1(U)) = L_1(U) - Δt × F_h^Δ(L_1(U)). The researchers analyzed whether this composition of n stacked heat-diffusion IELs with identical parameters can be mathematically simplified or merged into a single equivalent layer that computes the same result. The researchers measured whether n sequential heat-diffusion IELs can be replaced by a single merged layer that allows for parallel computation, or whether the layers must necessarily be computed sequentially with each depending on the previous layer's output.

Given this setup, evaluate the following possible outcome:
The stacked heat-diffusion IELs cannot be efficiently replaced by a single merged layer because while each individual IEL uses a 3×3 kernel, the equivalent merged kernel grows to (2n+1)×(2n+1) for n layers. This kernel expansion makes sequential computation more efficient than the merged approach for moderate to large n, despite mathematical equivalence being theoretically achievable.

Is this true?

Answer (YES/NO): NO